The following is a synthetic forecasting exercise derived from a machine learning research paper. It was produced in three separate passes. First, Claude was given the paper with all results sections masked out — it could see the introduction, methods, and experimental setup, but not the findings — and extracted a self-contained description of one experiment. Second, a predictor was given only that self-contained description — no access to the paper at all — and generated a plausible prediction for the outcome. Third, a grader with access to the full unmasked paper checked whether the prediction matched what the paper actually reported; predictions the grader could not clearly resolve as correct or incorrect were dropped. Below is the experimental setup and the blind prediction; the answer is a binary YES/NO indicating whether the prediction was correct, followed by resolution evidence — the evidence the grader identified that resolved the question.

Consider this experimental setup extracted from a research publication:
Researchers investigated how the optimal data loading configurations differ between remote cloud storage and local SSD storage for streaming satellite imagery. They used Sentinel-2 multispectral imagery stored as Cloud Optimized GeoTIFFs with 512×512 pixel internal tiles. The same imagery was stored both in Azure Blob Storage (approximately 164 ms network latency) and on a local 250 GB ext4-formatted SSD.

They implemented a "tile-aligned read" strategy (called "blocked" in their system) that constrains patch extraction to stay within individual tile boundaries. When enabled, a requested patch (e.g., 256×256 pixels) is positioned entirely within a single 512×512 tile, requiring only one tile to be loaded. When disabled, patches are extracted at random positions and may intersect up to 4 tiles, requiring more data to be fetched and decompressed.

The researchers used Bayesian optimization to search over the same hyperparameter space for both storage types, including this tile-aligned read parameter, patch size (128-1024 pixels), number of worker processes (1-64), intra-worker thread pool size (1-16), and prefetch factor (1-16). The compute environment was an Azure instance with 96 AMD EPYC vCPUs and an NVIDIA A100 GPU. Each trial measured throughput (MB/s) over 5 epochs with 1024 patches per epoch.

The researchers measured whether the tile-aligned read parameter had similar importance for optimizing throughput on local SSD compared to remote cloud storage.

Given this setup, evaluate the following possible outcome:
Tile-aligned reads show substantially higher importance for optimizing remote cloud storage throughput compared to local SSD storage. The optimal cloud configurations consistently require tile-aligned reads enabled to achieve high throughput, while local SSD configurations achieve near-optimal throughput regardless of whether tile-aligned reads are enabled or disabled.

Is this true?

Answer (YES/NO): YES